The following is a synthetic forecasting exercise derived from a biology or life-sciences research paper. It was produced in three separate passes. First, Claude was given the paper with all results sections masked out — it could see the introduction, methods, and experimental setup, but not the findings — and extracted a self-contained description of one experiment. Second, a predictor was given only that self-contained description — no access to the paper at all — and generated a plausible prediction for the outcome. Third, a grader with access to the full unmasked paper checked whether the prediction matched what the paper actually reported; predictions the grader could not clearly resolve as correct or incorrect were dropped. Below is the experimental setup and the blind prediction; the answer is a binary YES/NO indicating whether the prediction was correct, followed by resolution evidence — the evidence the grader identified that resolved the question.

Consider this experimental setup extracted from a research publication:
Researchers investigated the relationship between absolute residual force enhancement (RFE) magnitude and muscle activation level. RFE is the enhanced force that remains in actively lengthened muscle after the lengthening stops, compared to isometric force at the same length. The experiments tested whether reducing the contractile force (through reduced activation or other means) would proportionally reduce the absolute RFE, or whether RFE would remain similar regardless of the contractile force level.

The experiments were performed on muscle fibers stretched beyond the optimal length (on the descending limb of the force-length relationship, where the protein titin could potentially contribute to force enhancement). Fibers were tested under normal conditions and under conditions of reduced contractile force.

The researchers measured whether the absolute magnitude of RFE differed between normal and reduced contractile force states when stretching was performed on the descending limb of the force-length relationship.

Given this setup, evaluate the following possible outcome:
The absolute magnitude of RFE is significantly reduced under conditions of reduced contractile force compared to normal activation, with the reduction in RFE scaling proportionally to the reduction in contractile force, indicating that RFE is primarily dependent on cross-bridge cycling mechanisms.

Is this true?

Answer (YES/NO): NO